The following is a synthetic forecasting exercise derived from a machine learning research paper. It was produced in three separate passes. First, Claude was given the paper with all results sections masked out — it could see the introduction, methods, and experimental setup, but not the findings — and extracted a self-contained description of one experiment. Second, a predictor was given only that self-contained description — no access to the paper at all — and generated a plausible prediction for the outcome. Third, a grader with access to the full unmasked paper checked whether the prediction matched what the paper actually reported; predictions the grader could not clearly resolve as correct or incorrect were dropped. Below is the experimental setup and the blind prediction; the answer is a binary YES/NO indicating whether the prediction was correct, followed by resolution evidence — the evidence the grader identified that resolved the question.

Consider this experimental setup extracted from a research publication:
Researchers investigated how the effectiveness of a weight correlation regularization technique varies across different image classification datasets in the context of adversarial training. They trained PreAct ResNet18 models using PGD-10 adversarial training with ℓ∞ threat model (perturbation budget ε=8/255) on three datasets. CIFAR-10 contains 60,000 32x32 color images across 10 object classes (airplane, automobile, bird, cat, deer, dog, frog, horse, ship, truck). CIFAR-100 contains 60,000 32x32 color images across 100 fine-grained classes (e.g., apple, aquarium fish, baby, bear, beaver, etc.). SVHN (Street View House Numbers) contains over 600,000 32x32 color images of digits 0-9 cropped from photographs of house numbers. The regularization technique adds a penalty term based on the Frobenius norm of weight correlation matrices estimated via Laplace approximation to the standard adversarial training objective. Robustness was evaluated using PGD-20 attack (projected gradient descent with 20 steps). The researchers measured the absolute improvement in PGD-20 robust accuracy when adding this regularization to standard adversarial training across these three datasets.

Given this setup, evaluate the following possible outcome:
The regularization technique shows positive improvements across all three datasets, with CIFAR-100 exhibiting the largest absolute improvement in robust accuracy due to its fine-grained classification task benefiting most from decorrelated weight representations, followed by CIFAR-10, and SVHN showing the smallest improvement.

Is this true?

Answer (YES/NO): NO